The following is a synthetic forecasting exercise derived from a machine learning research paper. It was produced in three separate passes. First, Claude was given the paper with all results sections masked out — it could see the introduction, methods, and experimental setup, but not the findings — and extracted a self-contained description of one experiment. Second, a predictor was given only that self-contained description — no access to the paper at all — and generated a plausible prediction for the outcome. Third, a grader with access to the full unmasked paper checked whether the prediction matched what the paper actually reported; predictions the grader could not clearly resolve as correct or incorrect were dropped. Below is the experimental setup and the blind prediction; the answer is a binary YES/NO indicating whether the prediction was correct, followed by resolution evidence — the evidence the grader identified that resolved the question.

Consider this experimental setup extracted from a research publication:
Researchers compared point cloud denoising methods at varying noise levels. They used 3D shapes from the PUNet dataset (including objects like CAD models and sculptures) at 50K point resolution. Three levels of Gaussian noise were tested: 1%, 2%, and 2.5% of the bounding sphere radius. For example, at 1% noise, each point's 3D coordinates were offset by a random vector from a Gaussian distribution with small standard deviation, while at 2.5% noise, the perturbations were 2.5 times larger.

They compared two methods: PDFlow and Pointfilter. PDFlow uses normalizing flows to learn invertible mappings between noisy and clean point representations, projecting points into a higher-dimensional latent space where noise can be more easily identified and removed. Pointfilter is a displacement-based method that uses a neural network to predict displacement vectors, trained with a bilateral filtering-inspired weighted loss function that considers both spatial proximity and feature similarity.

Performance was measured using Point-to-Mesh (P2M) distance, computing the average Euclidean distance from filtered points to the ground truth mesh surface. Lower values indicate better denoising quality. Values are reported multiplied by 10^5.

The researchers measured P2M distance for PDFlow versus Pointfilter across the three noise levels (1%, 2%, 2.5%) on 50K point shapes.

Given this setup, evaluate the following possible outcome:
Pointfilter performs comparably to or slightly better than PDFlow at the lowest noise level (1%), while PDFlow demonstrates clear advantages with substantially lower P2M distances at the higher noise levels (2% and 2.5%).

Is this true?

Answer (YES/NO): NO